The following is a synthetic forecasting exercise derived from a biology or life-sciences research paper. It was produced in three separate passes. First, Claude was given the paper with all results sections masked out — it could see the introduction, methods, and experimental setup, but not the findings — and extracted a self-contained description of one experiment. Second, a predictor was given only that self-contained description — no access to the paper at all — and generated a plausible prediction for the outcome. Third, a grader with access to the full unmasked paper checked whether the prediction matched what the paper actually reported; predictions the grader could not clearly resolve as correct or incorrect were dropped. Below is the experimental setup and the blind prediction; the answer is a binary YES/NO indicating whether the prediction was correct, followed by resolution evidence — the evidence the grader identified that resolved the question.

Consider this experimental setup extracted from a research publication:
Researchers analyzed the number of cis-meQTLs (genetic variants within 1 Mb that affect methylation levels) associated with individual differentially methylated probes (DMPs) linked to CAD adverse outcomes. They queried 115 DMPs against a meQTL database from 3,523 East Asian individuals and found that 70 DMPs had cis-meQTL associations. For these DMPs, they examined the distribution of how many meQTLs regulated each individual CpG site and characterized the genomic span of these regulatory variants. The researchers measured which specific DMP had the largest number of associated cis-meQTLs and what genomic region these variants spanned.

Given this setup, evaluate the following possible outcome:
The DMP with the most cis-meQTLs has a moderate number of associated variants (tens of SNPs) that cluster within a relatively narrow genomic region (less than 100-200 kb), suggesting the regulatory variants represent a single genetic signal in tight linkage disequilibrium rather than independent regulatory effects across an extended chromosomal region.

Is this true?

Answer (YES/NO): NO